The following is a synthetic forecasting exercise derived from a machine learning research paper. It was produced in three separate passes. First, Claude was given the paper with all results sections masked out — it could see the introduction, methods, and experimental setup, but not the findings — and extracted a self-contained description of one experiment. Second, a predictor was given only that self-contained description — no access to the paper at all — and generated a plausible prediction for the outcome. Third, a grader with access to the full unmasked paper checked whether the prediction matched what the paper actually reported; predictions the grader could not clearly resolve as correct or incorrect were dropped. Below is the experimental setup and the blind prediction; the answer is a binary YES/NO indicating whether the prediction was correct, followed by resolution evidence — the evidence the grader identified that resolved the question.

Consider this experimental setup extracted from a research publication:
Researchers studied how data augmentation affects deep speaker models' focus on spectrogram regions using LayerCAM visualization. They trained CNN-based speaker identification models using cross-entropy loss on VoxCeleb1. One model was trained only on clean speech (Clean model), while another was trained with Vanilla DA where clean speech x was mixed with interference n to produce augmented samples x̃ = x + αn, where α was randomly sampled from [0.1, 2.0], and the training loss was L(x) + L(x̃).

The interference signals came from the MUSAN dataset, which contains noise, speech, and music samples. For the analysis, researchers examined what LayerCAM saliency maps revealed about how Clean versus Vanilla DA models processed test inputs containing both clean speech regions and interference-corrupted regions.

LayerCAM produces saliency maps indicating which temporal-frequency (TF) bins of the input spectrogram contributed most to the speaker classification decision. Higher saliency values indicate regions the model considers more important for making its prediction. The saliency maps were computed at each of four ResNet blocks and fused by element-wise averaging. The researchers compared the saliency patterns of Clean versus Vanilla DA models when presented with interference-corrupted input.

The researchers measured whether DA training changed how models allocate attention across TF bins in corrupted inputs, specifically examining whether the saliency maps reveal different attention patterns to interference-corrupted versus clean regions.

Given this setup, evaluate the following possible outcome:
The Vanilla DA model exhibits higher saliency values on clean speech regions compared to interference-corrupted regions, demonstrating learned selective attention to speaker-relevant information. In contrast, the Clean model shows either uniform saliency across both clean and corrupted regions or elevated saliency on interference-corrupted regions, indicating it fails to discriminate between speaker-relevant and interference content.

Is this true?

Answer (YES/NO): NO